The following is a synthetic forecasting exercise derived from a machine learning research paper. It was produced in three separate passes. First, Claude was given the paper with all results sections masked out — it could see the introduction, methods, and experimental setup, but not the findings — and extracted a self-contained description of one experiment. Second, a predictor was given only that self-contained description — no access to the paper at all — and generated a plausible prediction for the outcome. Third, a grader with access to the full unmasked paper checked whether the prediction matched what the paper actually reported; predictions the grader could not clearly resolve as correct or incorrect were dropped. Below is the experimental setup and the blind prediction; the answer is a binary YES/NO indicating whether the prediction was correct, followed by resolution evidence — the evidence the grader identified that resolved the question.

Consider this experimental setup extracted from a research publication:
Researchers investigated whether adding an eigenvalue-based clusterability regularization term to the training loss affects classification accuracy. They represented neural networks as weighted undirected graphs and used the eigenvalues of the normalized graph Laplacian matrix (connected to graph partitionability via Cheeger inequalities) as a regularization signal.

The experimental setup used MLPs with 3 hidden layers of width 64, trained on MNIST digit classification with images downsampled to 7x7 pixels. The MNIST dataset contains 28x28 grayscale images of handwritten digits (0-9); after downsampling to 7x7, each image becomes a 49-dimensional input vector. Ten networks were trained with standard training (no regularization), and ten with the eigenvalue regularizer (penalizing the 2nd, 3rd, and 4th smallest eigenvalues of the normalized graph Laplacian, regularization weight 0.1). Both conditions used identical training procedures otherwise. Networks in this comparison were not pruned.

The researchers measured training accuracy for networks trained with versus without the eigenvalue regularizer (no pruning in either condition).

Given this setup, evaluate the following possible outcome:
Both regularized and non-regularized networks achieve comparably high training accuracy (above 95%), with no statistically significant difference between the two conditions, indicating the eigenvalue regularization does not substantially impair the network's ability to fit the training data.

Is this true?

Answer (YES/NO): YES